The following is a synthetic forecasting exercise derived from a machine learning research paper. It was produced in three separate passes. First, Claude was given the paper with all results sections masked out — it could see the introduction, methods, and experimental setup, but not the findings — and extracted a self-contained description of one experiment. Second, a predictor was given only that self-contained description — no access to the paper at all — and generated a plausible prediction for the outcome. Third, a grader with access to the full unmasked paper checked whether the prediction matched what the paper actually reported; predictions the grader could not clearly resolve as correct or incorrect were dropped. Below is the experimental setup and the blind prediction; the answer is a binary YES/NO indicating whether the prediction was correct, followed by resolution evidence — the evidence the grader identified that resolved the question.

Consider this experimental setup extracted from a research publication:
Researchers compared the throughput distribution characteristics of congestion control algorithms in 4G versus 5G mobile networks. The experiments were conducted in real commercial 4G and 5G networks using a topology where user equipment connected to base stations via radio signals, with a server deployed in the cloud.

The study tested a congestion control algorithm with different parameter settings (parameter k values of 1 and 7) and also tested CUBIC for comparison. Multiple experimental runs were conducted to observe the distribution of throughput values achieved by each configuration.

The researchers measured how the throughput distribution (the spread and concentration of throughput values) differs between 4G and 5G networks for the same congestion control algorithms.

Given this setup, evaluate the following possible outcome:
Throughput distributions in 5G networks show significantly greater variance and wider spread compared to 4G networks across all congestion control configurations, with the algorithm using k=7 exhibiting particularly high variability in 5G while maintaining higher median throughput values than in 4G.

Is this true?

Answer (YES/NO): NO